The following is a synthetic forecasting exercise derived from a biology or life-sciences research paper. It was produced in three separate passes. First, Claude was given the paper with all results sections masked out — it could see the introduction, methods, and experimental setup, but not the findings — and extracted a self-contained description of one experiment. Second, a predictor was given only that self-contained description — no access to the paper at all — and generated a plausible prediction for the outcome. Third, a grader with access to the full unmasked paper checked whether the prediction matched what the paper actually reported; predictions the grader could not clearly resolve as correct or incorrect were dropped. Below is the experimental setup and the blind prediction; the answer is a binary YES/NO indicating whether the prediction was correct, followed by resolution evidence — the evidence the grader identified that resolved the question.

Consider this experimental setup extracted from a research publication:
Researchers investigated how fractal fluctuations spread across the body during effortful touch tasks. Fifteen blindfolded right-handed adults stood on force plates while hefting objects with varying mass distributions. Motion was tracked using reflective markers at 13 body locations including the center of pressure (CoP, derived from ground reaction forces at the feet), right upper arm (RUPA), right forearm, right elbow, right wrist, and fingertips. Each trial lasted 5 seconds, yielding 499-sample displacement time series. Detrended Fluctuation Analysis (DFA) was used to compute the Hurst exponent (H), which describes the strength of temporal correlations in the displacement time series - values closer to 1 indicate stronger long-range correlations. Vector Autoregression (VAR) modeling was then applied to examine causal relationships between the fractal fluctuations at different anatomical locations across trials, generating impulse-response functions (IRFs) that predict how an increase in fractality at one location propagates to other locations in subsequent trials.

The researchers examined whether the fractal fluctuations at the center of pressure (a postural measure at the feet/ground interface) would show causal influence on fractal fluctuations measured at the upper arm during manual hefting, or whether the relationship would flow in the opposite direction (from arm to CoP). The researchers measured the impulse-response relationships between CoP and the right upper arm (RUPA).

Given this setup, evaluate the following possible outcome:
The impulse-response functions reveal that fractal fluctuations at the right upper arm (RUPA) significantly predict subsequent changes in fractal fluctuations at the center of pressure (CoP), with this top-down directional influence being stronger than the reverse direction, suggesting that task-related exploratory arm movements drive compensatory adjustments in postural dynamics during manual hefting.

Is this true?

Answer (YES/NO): NO